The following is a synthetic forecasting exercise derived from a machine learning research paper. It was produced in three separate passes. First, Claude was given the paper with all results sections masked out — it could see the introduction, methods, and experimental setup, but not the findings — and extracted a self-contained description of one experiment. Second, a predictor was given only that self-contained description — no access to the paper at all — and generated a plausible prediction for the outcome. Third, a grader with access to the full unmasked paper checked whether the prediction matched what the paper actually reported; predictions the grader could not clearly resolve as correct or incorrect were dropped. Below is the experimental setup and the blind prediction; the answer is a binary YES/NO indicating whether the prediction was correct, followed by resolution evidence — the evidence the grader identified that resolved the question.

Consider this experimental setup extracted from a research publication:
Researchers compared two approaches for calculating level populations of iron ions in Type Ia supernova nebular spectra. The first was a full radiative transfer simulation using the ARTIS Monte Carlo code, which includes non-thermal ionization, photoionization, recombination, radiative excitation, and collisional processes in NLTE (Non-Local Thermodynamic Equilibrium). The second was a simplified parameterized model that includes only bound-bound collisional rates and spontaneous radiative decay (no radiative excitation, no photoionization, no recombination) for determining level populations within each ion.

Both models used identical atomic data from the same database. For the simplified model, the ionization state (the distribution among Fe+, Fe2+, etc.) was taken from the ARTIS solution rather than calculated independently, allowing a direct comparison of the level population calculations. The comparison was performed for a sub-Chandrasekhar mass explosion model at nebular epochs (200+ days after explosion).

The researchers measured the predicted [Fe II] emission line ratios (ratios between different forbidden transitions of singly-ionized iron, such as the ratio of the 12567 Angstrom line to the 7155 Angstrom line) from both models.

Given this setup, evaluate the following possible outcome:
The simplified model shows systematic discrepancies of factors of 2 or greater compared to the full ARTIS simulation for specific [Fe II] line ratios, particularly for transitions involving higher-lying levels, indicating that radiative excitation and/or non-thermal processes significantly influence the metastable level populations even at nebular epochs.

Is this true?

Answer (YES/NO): NO